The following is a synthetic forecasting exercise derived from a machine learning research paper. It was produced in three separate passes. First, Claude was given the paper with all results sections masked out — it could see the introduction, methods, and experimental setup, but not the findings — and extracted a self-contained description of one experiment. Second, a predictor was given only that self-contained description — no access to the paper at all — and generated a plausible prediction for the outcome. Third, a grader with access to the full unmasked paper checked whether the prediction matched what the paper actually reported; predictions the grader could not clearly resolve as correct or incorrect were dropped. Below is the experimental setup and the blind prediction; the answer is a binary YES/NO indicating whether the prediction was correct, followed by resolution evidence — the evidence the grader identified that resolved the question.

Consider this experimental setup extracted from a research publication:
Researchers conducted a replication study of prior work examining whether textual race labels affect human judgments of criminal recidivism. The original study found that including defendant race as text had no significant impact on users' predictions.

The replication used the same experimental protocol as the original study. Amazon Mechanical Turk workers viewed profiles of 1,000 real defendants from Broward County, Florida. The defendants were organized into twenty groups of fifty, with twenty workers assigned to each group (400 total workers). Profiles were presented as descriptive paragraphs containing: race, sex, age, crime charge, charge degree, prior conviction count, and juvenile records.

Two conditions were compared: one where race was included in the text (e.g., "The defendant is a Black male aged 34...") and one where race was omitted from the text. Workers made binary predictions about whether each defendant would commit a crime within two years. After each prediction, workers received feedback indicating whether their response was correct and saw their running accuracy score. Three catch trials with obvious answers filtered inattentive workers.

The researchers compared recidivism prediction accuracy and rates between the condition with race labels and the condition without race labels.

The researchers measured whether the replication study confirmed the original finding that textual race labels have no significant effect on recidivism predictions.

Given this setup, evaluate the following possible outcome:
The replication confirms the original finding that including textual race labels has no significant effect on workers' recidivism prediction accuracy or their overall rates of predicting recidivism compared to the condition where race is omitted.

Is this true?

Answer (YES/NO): YES